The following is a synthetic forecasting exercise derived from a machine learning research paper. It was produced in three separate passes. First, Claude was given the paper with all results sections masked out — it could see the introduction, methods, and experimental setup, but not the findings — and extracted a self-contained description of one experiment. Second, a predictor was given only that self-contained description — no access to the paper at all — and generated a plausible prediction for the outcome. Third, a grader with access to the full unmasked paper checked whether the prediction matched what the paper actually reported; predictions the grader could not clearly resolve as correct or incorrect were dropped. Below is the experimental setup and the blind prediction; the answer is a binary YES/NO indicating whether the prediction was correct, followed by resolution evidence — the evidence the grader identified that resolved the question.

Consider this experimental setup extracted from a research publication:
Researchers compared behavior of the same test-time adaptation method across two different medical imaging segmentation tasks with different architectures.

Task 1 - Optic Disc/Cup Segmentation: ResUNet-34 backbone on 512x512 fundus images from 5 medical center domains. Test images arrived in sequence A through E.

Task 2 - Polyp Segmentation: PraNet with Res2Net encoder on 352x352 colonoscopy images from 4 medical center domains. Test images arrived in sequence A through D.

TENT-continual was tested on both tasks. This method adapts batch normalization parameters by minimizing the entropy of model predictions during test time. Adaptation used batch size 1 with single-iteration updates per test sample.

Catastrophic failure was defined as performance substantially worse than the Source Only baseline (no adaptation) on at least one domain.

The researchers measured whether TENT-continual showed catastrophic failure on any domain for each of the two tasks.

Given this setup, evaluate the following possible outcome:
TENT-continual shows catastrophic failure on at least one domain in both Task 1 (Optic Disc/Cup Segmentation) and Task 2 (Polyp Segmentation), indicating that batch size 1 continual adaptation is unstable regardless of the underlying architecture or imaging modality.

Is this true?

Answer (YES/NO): YES